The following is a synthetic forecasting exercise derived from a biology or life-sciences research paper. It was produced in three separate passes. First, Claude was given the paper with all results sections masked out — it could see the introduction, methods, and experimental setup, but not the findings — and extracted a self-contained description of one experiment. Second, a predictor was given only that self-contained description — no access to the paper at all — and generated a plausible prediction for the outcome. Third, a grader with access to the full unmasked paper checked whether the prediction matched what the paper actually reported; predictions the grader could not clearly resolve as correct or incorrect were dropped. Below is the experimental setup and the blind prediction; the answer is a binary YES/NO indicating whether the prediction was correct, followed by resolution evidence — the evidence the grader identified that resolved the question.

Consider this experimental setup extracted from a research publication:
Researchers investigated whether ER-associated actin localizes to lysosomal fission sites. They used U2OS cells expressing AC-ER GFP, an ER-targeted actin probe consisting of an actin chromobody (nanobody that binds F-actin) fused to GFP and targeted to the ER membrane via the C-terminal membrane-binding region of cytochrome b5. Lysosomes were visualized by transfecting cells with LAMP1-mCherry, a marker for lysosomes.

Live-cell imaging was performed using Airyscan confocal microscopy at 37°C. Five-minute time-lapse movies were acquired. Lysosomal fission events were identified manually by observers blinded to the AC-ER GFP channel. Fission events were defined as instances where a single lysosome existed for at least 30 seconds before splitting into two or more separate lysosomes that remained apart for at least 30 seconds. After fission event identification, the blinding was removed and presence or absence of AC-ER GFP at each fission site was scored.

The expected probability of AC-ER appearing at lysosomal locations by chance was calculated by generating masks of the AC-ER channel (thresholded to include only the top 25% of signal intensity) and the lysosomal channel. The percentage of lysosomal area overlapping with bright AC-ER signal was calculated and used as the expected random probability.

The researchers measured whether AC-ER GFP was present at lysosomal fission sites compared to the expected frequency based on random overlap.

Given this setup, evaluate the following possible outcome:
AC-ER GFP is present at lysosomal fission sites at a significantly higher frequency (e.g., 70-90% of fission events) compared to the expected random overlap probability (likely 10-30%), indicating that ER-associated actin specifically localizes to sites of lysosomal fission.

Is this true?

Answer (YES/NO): YES